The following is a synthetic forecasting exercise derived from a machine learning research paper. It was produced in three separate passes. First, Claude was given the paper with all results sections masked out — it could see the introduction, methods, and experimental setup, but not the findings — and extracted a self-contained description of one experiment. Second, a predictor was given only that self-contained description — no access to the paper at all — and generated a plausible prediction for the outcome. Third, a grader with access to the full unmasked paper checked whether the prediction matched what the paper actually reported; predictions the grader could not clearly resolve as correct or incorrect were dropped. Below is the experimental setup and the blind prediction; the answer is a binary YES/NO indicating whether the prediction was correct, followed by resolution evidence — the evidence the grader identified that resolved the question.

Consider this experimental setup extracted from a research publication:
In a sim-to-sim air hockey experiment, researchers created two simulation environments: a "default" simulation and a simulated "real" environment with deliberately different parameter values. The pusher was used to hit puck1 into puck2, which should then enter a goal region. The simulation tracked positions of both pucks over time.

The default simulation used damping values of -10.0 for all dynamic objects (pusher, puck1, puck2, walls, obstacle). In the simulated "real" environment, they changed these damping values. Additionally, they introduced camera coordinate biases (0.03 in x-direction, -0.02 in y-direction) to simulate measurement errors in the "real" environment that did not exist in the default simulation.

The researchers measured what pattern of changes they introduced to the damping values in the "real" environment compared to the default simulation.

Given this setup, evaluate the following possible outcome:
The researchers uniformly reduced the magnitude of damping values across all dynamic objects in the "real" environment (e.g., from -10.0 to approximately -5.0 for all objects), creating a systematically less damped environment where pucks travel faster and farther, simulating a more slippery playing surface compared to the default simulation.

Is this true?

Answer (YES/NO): NO